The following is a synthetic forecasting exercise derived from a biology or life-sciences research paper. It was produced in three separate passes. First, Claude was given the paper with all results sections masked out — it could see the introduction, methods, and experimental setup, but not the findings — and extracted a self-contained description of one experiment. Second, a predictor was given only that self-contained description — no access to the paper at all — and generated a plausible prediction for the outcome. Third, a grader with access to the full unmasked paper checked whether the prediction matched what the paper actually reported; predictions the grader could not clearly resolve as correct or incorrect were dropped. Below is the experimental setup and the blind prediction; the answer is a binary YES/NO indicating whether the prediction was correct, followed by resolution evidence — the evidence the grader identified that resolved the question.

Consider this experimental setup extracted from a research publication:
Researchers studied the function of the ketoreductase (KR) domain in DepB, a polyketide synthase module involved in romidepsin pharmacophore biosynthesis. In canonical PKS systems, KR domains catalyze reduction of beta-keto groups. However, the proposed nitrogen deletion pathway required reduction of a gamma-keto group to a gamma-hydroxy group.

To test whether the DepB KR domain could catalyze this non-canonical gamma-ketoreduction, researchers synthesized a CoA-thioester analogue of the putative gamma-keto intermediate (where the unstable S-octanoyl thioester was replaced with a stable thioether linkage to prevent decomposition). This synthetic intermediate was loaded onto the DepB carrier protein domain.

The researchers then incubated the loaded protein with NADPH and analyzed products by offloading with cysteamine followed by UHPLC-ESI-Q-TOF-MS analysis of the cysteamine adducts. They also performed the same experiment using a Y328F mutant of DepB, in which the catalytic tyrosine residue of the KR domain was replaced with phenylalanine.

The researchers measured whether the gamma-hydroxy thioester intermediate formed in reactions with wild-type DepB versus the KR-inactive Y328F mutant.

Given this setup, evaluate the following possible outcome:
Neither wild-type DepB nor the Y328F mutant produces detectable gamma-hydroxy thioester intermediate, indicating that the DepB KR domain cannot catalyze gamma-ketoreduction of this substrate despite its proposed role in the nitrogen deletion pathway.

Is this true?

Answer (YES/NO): NO